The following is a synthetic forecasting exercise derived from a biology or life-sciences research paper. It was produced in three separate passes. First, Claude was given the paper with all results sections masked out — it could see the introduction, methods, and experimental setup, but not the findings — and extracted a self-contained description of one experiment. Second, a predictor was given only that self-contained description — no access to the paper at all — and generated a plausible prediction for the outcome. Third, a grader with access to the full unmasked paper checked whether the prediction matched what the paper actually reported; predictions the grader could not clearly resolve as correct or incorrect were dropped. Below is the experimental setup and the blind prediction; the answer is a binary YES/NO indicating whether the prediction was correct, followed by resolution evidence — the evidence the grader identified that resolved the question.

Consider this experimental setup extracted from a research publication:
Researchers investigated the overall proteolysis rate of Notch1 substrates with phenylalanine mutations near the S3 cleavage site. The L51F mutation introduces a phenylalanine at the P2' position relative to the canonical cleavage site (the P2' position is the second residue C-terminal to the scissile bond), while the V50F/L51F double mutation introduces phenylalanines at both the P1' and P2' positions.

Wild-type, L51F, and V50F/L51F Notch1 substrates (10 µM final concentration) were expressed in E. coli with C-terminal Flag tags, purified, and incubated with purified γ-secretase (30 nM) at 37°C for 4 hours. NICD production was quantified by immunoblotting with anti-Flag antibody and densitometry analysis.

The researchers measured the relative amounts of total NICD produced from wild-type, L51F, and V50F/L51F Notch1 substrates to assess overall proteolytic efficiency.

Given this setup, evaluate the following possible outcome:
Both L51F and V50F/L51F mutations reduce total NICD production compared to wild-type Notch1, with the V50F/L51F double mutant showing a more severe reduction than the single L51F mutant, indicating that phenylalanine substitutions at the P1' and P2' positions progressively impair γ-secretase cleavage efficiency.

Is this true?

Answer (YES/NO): NO